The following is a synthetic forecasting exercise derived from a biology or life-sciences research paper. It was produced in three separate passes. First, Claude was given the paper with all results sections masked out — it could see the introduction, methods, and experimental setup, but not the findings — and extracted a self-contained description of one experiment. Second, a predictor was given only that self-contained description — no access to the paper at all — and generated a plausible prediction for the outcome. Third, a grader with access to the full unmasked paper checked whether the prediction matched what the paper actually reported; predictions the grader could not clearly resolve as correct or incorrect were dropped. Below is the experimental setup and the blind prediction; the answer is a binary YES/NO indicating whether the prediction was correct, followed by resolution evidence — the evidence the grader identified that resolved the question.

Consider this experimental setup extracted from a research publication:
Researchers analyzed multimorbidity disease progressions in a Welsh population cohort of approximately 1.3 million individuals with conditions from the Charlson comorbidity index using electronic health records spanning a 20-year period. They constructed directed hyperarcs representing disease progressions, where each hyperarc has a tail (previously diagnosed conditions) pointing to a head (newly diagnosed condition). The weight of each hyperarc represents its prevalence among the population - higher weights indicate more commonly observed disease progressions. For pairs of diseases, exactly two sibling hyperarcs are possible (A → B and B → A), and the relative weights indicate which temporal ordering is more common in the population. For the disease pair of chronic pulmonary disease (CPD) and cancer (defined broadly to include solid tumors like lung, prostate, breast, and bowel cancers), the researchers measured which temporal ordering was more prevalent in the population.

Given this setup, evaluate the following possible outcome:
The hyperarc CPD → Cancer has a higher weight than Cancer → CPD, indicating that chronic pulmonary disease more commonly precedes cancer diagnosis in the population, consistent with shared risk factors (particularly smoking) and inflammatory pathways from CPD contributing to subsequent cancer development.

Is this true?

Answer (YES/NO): YES